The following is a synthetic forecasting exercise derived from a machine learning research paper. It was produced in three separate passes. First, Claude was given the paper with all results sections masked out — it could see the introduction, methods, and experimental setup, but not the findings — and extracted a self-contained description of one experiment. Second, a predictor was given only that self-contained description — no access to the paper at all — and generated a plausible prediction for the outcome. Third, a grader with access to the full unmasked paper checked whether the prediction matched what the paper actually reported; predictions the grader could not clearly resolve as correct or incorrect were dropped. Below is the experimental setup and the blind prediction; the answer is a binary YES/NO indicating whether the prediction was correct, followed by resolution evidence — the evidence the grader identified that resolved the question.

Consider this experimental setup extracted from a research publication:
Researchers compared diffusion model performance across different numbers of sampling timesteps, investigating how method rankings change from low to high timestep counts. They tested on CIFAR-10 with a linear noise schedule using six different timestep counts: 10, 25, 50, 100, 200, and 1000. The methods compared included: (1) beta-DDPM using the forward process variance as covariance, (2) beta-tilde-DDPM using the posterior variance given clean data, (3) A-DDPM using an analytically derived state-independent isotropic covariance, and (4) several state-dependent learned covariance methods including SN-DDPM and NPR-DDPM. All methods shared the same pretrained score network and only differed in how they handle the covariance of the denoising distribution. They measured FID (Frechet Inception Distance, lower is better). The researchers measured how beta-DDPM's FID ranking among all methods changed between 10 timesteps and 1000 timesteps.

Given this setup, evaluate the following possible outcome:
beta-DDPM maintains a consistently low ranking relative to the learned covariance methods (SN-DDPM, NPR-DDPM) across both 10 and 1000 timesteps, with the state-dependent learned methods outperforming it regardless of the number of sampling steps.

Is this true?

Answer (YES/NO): NO